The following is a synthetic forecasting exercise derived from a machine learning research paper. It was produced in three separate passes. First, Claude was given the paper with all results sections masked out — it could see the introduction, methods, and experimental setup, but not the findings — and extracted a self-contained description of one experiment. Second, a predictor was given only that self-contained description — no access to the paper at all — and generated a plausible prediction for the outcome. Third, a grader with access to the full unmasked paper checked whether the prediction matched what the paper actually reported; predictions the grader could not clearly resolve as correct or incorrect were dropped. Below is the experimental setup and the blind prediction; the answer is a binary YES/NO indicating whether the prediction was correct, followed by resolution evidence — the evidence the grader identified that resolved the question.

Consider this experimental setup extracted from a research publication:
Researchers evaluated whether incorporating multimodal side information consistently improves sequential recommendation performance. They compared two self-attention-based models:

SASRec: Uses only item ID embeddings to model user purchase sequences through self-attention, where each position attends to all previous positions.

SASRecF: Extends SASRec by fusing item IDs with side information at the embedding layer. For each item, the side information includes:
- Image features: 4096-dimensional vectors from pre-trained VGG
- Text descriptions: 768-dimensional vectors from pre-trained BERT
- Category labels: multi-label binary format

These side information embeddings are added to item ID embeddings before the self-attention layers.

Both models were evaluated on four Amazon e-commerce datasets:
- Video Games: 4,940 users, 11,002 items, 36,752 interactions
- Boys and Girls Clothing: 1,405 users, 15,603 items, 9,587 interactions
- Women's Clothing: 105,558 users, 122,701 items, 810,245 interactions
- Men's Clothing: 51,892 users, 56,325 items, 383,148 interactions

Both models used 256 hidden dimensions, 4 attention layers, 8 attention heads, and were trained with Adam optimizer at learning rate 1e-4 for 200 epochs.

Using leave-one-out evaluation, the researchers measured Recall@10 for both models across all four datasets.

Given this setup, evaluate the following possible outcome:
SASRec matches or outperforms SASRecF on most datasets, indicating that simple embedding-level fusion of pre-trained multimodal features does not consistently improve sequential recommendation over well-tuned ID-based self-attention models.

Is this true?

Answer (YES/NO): YES